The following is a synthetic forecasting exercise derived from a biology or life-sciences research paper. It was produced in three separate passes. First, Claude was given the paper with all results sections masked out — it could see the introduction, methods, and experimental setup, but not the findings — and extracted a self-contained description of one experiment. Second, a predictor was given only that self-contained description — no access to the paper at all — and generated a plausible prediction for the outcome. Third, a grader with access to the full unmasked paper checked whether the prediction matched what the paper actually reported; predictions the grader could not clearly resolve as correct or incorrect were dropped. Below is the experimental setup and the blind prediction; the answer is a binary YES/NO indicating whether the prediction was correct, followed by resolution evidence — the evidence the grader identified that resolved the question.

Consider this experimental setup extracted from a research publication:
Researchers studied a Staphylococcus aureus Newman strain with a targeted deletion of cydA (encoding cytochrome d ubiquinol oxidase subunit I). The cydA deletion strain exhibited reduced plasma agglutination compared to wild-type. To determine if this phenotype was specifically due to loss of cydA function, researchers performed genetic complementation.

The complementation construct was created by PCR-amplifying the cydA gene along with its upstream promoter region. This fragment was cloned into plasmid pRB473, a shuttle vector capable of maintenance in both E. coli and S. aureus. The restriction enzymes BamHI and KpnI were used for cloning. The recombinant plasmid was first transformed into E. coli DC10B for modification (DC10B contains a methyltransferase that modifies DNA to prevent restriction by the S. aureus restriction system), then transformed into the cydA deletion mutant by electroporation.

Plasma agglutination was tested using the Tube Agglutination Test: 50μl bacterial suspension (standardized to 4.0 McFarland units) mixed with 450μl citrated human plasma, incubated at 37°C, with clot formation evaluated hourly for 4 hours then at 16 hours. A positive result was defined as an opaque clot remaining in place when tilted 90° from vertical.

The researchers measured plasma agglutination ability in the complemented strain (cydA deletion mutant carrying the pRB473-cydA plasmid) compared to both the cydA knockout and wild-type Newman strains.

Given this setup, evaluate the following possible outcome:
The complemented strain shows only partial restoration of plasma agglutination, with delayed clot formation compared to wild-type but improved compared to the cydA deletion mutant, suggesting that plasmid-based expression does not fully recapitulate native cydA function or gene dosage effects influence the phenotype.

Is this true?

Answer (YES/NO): NO